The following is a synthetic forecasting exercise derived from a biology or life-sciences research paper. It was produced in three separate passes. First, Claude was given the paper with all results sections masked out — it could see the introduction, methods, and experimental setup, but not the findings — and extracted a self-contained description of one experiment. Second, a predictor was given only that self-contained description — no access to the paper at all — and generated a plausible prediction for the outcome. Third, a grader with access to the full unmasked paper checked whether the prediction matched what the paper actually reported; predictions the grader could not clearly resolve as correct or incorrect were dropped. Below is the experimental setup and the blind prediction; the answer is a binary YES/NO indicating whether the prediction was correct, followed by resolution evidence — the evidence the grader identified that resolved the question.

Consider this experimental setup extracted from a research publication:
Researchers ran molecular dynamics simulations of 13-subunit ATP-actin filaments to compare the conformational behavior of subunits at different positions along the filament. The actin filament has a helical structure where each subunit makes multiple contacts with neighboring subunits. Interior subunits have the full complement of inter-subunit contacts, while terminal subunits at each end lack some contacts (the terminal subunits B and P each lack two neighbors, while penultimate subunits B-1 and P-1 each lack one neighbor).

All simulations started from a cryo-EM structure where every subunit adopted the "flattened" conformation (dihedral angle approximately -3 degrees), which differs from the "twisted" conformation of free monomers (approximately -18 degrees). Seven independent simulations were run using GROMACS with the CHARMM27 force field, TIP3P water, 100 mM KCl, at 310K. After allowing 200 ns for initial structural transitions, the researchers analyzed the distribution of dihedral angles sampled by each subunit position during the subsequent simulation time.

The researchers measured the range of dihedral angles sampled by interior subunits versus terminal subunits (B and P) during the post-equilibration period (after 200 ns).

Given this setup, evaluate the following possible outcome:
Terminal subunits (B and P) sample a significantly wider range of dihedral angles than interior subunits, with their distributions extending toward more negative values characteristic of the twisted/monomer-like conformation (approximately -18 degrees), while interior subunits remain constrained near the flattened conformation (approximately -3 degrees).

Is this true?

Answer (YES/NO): YES